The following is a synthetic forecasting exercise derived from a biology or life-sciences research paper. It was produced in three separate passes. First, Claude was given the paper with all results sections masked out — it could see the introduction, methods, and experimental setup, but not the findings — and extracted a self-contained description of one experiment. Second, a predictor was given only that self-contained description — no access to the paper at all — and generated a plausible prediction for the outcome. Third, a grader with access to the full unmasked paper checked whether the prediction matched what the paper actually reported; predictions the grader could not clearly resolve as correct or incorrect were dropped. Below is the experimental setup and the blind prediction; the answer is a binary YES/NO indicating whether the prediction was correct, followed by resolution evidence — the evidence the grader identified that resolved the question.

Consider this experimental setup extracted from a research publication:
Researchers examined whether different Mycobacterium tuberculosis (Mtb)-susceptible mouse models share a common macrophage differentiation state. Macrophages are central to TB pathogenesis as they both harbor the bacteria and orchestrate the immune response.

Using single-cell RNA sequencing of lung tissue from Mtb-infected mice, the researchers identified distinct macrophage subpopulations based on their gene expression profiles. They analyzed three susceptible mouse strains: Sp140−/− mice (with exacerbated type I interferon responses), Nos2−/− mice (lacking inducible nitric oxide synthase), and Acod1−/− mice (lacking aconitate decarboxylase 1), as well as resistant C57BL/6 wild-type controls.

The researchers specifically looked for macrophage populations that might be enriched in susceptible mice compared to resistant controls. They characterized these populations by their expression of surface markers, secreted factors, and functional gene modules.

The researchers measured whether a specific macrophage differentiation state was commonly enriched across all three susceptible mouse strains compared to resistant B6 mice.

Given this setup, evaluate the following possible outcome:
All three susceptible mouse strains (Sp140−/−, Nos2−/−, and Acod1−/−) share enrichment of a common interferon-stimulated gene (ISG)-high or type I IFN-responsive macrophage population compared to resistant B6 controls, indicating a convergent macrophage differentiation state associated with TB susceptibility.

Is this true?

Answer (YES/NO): NO